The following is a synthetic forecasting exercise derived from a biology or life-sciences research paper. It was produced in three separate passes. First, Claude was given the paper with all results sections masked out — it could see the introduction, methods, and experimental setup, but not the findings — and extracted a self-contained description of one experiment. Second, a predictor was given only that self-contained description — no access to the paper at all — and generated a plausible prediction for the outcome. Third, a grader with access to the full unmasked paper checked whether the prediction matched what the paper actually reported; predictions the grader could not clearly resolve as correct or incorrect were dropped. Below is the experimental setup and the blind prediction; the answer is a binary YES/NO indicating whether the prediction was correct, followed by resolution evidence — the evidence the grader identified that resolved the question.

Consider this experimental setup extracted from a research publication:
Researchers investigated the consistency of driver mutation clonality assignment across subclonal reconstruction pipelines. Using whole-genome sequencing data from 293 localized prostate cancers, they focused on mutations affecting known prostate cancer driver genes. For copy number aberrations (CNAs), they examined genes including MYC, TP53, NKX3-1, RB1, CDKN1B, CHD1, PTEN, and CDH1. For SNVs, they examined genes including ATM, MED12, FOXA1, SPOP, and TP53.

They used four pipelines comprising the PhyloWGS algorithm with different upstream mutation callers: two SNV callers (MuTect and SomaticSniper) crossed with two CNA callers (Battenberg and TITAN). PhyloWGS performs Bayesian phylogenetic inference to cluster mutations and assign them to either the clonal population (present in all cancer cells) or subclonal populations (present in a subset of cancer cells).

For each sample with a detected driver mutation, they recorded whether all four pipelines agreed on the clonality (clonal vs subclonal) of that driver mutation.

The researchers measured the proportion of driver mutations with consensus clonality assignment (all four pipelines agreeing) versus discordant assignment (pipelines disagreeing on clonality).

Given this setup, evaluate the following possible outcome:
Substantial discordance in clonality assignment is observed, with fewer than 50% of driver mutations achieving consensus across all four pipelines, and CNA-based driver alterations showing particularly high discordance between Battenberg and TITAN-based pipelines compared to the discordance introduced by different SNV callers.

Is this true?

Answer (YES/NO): NO